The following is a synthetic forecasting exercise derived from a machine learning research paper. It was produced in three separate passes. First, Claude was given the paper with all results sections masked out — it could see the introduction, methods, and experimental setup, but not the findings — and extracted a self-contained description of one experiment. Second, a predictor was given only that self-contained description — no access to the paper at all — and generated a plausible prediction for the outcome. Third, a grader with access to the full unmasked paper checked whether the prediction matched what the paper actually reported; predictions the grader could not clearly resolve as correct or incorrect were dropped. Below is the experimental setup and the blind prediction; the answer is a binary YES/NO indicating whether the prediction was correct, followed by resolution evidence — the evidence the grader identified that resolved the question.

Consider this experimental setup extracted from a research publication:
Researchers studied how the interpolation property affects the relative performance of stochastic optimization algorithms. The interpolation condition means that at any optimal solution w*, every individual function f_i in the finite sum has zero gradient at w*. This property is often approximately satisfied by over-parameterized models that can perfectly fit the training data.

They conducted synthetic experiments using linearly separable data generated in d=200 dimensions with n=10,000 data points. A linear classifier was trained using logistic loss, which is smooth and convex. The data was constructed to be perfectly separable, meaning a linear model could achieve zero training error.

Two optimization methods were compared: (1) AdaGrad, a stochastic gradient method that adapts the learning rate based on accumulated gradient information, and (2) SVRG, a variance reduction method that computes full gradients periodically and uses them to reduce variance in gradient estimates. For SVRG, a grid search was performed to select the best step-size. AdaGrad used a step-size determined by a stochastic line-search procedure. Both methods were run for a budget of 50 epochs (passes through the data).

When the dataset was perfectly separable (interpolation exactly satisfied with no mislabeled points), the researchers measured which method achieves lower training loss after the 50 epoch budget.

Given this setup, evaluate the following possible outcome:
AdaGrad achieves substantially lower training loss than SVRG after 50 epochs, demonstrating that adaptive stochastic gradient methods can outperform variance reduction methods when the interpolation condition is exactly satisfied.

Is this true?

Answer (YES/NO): YES